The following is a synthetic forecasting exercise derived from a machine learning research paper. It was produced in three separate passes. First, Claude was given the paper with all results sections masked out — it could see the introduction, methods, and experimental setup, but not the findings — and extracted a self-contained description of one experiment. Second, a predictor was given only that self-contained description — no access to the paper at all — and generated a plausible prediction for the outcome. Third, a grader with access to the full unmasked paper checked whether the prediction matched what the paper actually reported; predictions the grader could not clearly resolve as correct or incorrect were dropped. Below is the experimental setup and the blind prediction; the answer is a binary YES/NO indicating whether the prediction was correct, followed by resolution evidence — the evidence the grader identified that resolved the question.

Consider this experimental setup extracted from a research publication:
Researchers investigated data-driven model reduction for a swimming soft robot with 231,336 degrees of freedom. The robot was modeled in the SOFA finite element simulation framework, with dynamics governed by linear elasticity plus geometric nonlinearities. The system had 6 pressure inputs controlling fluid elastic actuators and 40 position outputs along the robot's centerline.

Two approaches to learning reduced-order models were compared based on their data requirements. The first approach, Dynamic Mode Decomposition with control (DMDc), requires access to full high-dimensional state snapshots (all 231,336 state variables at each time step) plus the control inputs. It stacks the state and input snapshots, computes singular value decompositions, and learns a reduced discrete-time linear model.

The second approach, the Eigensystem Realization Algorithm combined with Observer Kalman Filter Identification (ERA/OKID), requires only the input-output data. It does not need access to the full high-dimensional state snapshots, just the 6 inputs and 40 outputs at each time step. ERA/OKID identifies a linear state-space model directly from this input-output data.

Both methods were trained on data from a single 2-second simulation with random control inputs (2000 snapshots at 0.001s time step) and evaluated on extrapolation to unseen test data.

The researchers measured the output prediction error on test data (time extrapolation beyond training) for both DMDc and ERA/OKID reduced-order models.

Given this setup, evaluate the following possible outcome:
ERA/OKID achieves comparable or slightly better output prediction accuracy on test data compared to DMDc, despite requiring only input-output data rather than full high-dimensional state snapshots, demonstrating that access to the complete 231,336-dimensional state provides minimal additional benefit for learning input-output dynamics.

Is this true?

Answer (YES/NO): NO